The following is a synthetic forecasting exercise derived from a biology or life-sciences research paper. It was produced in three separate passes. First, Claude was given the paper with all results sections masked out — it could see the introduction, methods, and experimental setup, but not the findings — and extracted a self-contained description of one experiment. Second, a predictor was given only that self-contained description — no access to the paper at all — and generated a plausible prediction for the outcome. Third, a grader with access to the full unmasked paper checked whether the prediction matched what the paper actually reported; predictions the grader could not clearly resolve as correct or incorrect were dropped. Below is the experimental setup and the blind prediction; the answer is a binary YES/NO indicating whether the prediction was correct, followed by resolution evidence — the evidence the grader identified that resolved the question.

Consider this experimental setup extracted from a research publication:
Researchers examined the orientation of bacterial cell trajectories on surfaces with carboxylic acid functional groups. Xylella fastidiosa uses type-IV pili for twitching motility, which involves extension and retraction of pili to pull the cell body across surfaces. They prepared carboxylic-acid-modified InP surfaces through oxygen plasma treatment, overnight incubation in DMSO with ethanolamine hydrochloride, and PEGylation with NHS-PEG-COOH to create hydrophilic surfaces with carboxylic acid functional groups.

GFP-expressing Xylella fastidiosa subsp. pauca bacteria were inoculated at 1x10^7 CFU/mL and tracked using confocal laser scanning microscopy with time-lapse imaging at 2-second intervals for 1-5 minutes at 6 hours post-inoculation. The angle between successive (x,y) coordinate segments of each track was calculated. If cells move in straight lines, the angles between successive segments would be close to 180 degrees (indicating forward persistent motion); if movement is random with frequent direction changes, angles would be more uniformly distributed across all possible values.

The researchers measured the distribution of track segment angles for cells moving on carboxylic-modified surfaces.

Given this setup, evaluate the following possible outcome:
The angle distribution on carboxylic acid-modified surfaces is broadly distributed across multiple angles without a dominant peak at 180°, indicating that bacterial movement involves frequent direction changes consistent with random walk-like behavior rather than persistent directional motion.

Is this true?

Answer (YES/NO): NO